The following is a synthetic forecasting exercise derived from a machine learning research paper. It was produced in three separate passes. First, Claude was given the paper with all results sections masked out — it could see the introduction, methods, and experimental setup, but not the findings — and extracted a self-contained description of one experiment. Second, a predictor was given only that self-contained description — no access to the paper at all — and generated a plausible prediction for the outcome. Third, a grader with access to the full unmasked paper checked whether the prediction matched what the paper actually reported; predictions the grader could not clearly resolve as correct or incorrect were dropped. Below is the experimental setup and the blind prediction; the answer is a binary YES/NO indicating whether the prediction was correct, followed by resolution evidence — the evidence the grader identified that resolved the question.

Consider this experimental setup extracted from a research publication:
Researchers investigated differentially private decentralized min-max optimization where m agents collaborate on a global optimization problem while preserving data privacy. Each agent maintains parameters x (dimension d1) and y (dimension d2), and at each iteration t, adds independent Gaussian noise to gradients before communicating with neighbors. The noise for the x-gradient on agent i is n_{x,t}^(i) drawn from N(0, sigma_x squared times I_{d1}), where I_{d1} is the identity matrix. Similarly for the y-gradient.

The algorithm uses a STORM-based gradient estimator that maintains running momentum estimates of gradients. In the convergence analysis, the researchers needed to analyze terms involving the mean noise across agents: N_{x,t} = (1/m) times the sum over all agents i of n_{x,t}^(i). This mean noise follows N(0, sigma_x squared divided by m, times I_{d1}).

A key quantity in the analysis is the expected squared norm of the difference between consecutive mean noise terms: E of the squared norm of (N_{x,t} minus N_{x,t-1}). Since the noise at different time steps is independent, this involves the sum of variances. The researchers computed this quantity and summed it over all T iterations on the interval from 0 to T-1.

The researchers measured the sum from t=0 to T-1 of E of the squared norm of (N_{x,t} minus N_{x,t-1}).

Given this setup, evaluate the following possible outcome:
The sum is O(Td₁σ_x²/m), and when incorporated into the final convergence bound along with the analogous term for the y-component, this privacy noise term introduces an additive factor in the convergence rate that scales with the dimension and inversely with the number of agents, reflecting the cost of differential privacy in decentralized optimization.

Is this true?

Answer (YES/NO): YES